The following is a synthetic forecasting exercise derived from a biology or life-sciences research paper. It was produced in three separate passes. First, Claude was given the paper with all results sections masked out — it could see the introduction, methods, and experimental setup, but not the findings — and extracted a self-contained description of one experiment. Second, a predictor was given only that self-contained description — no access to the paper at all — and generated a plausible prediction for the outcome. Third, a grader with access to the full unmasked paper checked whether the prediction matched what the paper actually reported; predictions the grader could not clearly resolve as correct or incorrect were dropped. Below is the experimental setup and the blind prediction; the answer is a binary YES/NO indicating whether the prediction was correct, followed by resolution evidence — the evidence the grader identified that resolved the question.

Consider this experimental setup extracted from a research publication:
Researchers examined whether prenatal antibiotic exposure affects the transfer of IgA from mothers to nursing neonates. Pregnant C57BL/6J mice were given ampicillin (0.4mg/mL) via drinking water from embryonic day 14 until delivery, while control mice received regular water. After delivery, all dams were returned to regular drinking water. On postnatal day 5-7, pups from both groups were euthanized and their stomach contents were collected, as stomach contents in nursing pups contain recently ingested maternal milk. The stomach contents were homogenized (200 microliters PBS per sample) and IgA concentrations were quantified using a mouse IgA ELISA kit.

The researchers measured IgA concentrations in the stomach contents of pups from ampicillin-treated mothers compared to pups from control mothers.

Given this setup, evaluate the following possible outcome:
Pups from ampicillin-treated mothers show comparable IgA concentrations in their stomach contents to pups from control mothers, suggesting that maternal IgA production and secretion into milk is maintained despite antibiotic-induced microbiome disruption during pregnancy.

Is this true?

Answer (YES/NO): YES